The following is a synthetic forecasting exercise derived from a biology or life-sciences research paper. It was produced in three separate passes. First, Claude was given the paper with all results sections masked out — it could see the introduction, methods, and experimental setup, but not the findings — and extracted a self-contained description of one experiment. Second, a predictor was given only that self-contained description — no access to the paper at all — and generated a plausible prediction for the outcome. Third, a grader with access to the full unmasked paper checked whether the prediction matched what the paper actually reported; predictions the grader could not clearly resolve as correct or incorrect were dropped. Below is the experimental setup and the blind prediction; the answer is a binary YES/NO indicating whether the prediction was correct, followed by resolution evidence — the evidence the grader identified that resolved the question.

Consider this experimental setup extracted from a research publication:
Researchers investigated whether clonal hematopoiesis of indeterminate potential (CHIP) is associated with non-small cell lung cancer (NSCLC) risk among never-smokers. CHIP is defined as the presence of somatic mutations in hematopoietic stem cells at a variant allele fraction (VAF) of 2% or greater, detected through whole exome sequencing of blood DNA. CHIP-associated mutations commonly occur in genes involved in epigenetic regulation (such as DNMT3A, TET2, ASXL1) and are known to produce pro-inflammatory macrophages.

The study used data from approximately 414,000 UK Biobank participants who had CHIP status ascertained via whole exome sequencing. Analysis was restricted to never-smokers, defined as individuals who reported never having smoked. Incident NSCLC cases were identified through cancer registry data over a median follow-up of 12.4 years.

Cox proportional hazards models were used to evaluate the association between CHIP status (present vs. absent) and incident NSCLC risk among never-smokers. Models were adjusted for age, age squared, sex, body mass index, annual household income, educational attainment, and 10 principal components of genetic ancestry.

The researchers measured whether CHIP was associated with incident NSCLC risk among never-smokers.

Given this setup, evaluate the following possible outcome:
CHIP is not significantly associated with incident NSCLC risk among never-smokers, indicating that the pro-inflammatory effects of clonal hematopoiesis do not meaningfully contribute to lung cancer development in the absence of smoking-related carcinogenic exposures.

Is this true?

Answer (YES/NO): NO